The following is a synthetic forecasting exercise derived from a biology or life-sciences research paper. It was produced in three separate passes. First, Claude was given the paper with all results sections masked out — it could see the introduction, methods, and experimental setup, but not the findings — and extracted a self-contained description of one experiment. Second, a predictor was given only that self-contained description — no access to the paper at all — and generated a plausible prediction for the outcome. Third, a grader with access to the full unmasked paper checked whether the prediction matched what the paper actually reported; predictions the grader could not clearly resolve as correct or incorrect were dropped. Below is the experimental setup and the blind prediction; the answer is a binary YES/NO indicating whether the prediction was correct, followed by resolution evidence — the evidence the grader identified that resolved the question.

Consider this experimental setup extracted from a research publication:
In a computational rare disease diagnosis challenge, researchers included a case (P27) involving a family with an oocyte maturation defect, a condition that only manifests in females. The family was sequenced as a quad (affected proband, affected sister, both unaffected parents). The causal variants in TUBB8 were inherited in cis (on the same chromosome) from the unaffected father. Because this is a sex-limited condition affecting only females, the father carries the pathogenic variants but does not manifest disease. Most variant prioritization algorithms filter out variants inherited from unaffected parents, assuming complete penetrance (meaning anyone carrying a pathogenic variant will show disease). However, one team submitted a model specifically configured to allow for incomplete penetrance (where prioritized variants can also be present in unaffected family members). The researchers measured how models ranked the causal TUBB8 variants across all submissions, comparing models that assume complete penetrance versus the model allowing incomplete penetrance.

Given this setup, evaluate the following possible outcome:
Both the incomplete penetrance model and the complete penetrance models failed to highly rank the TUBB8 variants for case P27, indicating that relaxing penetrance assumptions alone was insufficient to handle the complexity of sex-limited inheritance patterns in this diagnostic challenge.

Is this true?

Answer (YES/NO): NO